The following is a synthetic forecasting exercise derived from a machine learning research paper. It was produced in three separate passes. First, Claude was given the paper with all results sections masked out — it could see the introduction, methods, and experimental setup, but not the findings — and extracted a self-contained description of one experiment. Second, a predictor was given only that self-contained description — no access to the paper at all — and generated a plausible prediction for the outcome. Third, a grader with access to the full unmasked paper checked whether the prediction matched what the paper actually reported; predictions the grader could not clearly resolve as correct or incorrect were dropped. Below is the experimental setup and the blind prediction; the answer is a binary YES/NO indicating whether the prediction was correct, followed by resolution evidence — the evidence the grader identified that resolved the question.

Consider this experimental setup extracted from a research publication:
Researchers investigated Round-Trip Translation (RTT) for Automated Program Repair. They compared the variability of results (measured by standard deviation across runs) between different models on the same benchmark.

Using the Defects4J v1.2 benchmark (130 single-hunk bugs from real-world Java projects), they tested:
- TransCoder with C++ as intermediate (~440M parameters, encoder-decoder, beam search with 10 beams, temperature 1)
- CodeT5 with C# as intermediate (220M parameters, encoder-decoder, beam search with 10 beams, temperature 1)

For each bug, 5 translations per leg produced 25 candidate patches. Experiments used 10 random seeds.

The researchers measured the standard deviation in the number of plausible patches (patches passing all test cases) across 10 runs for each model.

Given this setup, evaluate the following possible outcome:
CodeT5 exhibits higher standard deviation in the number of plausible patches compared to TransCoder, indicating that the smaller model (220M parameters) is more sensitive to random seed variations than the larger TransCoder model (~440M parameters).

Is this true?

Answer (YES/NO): NO